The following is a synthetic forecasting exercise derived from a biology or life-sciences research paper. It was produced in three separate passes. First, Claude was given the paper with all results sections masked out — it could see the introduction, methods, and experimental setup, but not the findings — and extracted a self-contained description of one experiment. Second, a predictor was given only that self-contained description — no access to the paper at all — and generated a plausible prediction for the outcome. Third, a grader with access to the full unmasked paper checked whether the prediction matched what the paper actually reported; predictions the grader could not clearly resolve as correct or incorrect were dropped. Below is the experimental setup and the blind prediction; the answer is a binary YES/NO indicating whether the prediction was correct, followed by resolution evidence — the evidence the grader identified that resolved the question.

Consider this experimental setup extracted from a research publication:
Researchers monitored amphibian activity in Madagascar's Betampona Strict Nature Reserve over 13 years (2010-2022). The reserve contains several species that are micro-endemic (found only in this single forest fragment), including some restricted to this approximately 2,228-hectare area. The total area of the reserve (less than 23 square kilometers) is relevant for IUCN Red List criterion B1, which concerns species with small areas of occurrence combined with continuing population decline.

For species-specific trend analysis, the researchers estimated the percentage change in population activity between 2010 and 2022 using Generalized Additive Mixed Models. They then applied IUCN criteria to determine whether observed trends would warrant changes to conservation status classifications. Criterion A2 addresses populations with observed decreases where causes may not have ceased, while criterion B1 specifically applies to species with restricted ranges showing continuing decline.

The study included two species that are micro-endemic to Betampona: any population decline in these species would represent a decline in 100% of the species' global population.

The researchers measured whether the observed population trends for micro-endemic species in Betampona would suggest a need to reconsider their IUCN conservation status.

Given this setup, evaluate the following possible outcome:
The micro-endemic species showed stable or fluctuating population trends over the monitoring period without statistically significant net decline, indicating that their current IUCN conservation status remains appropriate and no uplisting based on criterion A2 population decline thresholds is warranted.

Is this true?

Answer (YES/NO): NO